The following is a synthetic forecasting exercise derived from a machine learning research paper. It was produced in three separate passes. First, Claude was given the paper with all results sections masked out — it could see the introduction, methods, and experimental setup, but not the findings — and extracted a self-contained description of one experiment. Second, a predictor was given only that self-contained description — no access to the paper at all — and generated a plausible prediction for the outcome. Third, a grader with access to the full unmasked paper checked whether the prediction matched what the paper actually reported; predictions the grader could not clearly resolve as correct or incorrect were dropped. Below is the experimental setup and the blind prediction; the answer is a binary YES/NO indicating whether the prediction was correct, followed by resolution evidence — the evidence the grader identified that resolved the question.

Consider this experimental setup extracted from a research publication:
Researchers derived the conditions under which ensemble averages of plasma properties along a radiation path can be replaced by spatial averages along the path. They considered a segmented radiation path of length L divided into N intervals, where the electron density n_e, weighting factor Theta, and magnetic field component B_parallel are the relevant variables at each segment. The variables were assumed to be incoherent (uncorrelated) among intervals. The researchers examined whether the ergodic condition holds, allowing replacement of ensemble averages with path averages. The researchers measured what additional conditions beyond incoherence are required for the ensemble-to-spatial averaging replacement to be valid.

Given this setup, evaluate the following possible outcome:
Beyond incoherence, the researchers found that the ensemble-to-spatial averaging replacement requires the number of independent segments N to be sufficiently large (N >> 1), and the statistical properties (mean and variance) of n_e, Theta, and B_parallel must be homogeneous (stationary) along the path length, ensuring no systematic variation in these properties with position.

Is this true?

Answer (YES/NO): YES